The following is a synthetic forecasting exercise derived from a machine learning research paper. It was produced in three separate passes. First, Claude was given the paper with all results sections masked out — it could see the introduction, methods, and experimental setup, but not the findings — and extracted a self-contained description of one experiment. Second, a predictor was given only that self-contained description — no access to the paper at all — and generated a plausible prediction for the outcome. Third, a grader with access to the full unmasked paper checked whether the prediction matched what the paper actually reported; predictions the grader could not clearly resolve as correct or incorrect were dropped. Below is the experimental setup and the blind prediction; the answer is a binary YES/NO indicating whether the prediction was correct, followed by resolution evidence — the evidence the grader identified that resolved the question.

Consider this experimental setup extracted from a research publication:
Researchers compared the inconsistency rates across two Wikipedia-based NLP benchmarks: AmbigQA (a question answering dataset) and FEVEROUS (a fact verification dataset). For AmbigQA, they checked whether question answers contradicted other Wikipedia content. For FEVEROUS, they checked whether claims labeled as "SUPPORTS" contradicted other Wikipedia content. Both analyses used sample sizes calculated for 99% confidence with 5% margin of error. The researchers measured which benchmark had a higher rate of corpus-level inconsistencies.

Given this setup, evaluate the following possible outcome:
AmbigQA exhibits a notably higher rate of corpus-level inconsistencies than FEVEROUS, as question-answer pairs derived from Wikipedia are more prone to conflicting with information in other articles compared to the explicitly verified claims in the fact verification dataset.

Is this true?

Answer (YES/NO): NO